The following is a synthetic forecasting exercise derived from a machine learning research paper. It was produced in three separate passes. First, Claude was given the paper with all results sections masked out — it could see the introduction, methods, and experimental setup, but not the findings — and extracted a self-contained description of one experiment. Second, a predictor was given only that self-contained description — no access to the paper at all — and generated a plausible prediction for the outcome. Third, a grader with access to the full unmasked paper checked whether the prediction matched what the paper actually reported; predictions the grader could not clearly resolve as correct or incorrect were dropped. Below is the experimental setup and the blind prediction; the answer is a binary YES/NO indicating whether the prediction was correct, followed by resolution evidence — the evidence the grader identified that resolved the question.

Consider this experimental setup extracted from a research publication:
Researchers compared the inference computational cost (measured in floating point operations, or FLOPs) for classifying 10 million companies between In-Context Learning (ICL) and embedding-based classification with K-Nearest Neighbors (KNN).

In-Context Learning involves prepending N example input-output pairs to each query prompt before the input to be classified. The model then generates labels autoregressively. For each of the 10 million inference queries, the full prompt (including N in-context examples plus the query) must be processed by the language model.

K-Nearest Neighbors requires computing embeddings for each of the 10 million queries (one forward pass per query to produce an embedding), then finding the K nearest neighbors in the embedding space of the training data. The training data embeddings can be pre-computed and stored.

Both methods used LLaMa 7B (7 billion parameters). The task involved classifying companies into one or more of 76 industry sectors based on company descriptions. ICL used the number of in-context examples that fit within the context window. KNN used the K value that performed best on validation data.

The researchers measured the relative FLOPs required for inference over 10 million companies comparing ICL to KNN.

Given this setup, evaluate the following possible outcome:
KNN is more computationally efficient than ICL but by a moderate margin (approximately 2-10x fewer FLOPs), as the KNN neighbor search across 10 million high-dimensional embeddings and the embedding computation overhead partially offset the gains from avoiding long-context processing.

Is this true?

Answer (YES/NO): YES